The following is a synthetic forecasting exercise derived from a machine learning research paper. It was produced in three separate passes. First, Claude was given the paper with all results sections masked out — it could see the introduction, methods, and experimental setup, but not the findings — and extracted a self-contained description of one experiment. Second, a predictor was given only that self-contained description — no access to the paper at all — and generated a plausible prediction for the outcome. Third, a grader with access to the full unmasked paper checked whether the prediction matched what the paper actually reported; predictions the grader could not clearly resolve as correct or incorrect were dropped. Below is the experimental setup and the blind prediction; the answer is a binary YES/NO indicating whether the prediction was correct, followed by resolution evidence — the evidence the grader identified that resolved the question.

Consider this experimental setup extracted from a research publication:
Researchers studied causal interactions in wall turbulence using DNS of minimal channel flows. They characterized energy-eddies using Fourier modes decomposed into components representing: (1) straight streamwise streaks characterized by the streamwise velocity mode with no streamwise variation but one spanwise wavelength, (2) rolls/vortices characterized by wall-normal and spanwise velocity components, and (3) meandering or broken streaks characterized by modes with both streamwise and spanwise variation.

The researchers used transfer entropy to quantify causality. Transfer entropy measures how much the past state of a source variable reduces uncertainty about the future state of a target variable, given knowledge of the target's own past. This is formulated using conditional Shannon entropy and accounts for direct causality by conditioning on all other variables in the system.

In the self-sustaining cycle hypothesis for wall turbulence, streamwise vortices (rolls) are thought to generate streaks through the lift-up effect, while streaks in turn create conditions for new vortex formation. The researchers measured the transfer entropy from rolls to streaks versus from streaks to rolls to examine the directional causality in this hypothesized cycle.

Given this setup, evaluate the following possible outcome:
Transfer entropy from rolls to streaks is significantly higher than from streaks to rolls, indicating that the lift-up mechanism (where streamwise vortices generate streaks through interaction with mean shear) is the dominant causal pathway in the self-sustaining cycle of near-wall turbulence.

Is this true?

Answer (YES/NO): NO